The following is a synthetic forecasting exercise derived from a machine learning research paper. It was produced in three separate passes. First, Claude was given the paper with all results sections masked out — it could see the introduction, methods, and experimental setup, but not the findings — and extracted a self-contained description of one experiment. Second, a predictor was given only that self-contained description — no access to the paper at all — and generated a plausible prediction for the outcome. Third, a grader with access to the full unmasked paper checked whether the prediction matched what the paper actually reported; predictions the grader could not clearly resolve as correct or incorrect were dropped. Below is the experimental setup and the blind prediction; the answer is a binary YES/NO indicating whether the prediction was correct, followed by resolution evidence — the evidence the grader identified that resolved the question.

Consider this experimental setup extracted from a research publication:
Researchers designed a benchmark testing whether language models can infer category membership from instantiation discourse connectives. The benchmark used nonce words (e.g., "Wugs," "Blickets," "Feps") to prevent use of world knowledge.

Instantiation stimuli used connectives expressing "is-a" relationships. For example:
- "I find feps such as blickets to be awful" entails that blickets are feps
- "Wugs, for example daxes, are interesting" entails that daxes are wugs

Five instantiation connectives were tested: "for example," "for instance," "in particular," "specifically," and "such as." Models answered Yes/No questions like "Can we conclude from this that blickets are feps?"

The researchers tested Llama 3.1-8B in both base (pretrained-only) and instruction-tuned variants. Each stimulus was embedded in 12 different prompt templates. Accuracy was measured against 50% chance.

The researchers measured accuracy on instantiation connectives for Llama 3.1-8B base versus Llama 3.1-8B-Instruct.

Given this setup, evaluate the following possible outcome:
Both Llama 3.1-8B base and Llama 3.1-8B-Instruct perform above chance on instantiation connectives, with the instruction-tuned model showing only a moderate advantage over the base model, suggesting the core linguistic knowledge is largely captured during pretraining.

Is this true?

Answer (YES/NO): NO